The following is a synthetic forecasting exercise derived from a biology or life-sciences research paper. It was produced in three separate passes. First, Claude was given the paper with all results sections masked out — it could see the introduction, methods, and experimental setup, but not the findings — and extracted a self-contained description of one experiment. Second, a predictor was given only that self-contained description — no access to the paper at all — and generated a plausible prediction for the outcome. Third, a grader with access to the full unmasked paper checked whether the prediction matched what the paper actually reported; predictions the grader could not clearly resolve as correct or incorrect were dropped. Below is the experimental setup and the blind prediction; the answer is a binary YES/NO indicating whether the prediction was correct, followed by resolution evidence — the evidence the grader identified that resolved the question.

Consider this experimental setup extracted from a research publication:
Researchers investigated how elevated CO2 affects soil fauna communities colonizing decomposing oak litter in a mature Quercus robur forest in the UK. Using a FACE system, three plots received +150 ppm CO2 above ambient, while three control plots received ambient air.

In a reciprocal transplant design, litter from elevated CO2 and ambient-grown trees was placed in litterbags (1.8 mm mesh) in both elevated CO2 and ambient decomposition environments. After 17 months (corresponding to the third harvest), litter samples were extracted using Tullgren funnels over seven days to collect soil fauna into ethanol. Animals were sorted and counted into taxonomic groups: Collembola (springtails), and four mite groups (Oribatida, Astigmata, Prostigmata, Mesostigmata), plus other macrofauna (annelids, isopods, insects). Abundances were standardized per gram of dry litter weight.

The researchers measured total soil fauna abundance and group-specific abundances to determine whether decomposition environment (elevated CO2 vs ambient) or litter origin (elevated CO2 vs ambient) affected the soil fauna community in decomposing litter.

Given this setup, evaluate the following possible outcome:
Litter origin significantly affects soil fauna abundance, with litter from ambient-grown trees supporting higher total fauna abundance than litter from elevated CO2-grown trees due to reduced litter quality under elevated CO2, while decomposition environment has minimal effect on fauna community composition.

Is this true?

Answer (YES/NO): NO